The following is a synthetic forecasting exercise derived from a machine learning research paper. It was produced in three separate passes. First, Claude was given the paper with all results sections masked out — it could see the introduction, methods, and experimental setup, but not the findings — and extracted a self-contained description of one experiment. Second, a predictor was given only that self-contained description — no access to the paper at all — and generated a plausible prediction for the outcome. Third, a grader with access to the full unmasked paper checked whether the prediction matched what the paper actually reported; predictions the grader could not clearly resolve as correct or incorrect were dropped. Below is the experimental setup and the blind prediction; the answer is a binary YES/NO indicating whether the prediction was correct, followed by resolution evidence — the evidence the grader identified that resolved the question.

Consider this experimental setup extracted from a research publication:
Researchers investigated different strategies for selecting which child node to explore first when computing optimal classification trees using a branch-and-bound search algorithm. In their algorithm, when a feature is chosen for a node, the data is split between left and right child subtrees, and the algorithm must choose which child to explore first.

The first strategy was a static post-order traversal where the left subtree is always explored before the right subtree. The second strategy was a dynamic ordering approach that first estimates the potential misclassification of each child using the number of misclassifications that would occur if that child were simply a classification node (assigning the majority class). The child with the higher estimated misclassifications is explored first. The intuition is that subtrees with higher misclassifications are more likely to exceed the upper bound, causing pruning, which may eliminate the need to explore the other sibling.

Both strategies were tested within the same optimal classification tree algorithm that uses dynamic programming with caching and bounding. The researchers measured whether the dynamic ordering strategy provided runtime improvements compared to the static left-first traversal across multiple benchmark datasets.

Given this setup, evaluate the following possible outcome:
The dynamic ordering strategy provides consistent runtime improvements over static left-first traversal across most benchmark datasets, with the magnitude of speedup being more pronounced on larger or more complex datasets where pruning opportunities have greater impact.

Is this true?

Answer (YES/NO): NO